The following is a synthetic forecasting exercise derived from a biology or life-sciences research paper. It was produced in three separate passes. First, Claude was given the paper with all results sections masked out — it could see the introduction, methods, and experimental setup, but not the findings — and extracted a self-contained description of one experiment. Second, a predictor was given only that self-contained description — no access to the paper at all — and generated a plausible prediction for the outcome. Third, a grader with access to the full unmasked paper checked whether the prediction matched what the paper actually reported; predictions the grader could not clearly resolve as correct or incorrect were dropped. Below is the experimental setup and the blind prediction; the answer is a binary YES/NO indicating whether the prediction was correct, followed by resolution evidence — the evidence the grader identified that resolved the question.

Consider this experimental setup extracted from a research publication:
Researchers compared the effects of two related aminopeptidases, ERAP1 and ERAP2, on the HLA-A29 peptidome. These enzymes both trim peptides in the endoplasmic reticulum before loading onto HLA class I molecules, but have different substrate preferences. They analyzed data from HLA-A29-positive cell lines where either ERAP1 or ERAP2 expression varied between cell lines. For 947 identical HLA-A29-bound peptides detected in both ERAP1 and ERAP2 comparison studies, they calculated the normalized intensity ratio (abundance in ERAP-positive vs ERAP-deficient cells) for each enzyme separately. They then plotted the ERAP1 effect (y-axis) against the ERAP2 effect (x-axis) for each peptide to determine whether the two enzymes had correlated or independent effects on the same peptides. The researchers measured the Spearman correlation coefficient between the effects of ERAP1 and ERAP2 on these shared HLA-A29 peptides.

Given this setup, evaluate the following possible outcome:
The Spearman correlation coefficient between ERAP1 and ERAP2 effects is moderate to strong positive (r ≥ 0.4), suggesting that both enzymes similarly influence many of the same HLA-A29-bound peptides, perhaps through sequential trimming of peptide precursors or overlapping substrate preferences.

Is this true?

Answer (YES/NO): NO